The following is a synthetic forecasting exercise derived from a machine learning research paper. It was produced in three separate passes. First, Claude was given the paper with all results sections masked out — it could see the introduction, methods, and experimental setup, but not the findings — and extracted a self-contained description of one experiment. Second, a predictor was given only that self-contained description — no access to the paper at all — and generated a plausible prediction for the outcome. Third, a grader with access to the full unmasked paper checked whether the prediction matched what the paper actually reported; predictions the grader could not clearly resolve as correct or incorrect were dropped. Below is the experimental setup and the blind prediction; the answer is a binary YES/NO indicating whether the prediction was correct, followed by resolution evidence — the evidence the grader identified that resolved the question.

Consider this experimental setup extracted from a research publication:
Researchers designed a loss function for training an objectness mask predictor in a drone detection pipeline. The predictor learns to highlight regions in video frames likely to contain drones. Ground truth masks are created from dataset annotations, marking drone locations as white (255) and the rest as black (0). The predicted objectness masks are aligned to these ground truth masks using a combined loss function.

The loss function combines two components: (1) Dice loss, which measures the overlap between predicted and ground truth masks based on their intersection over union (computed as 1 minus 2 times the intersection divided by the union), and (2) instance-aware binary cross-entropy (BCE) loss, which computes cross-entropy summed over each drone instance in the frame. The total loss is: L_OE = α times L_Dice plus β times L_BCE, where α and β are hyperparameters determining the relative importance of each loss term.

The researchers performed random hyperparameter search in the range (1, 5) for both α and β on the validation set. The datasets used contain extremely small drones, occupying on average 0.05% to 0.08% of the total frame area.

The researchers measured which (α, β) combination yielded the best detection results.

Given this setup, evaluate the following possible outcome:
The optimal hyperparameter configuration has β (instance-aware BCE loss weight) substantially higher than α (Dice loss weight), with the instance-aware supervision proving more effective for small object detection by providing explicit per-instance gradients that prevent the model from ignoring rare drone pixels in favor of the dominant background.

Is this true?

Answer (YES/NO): NO